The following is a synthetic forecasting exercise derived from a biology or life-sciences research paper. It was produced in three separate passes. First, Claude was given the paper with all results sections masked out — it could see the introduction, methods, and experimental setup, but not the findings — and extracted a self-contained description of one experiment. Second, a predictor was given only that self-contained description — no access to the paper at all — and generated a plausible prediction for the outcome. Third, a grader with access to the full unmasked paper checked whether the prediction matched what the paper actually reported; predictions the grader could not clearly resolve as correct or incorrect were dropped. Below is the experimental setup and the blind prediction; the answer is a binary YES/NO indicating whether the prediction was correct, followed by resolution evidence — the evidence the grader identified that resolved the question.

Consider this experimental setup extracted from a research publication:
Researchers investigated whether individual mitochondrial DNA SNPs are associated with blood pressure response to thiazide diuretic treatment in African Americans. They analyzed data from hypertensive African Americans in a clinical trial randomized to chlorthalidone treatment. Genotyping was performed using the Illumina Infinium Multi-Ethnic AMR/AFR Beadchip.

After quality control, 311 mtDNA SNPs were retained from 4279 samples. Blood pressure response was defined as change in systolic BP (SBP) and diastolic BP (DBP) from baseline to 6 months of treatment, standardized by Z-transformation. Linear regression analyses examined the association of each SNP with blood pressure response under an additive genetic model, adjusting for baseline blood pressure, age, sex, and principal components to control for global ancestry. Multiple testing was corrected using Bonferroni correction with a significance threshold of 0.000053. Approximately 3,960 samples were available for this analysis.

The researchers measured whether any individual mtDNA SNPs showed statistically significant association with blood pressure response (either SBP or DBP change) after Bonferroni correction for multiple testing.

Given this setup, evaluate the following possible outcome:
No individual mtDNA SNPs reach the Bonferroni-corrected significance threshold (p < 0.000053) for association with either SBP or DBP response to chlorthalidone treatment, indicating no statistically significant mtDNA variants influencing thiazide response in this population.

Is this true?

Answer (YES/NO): YES